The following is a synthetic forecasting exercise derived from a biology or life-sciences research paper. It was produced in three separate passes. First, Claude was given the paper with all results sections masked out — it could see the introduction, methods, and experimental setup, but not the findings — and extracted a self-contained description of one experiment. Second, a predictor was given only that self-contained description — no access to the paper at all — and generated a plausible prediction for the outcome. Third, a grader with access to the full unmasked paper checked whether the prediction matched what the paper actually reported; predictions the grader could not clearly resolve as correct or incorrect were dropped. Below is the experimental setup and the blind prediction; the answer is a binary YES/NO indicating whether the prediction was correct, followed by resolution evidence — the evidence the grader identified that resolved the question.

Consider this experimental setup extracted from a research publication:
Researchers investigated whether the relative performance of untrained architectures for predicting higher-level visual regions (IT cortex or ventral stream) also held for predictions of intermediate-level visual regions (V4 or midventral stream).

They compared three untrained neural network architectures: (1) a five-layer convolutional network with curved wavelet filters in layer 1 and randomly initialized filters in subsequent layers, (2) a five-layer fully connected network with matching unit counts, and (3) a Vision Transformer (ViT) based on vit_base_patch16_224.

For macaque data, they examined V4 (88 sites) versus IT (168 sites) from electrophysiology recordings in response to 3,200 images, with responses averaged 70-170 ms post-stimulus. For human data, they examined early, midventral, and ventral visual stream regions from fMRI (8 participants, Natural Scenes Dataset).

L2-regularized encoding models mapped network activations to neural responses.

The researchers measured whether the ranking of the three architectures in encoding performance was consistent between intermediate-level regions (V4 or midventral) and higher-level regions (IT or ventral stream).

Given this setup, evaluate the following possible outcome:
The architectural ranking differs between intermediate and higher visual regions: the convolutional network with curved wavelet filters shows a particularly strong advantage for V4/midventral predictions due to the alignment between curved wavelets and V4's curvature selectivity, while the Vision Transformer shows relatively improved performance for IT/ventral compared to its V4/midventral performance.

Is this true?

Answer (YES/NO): NO